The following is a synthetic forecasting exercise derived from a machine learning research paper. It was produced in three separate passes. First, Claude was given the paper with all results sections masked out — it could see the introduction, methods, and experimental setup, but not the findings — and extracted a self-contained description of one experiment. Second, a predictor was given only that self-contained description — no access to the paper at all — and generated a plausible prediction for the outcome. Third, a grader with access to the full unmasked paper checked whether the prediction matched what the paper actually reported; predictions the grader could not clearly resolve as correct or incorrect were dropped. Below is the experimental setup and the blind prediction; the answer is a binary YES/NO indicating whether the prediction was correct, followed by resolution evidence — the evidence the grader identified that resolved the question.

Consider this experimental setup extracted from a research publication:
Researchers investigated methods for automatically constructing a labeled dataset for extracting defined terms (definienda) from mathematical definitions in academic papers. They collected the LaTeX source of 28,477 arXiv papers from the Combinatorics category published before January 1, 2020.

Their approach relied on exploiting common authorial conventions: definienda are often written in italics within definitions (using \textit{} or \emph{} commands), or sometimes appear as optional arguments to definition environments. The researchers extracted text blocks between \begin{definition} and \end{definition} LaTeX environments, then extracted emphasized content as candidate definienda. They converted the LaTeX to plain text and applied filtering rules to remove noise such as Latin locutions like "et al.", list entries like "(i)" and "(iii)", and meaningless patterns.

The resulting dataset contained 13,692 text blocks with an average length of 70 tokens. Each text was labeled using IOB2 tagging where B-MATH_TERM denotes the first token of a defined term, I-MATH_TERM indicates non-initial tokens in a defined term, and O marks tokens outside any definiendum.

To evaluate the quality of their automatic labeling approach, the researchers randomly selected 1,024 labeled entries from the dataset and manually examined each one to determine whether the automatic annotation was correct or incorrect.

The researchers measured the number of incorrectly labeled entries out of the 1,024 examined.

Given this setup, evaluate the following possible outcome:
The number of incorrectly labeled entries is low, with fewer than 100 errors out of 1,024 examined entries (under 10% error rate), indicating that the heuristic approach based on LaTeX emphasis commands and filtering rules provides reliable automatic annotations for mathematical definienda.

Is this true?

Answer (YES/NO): YES